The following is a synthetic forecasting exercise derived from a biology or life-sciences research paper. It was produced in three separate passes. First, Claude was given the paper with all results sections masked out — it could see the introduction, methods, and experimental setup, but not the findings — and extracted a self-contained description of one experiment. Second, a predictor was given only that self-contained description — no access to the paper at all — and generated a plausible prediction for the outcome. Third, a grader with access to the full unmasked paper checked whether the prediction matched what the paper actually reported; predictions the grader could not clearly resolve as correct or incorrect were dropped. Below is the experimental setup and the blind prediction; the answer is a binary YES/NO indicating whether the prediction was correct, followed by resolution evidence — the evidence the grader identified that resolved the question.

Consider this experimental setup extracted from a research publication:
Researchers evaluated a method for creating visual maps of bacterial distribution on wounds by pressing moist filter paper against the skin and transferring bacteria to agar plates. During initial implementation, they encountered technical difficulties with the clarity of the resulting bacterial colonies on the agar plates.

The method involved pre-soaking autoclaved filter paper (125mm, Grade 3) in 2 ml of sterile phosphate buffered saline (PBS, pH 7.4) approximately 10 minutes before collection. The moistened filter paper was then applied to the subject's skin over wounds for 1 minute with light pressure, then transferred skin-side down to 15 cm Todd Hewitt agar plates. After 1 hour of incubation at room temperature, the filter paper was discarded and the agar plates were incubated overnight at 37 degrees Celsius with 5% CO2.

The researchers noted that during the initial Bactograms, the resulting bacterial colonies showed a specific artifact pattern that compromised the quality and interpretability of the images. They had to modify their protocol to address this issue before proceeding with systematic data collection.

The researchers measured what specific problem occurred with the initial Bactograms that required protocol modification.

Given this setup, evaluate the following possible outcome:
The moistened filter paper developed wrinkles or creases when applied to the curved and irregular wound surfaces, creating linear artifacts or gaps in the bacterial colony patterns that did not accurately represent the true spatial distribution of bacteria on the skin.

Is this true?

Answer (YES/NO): NO